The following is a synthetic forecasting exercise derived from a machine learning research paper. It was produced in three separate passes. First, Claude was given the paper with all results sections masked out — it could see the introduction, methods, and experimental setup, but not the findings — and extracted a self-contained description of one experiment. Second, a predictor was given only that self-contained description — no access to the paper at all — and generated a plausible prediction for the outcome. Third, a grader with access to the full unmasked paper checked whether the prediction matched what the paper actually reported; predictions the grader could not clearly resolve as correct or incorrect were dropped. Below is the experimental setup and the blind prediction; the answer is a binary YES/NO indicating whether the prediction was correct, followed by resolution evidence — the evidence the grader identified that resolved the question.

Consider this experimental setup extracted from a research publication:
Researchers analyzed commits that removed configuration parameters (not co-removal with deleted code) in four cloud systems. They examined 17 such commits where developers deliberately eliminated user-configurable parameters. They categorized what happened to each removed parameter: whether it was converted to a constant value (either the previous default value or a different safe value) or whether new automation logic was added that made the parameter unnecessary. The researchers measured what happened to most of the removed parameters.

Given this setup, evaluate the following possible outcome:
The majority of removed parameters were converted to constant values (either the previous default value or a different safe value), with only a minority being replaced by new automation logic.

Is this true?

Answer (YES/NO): YES